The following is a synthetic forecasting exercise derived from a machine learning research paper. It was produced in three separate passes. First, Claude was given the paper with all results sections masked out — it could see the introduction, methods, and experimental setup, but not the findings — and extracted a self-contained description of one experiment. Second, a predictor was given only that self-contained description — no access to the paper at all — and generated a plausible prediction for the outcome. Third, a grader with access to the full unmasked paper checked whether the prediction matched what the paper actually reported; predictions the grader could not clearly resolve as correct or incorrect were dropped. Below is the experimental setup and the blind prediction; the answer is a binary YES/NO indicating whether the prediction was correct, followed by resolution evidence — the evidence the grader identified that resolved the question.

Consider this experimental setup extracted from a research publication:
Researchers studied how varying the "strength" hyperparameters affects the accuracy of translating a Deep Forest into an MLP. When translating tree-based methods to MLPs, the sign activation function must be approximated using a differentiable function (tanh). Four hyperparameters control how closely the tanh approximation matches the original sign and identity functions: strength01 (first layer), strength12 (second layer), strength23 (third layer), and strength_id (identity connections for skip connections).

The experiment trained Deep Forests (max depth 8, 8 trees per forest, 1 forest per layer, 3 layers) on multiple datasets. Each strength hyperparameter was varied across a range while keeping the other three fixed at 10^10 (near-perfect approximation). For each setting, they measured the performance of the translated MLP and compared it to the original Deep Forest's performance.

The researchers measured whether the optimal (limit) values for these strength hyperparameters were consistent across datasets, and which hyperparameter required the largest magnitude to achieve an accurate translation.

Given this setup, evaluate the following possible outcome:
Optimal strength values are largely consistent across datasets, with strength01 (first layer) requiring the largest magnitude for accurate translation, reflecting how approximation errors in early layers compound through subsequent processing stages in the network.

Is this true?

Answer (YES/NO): NO